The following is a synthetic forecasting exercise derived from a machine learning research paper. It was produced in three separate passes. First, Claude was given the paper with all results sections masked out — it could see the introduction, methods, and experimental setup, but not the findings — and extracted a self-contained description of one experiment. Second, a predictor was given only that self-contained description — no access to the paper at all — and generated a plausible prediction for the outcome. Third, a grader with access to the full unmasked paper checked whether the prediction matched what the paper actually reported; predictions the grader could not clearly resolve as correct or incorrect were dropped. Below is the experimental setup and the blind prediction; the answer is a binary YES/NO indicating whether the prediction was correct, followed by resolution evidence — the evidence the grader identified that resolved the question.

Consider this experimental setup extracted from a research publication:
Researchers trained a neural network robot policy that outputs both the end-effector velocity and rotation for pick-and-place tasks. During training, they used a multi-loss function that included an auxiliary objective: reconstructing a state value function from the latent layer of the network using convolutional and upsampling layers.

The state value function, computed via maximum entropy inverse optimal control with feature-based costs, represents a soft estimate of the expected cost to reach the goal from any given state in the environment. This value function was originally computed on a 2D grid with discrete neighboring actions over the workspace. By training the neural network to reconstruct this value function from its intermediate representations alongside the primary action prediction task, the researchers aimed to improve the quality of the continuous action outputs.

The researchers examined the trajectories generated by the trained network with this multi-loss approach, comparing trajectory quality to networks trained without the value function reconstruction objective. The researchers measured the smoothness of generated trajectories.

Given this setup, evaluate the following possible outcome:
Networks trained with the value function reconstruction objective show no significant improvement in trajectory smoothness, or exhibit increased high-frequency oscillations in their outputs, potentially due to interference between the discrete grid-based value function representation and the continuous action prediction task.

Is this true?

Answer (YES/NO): NO